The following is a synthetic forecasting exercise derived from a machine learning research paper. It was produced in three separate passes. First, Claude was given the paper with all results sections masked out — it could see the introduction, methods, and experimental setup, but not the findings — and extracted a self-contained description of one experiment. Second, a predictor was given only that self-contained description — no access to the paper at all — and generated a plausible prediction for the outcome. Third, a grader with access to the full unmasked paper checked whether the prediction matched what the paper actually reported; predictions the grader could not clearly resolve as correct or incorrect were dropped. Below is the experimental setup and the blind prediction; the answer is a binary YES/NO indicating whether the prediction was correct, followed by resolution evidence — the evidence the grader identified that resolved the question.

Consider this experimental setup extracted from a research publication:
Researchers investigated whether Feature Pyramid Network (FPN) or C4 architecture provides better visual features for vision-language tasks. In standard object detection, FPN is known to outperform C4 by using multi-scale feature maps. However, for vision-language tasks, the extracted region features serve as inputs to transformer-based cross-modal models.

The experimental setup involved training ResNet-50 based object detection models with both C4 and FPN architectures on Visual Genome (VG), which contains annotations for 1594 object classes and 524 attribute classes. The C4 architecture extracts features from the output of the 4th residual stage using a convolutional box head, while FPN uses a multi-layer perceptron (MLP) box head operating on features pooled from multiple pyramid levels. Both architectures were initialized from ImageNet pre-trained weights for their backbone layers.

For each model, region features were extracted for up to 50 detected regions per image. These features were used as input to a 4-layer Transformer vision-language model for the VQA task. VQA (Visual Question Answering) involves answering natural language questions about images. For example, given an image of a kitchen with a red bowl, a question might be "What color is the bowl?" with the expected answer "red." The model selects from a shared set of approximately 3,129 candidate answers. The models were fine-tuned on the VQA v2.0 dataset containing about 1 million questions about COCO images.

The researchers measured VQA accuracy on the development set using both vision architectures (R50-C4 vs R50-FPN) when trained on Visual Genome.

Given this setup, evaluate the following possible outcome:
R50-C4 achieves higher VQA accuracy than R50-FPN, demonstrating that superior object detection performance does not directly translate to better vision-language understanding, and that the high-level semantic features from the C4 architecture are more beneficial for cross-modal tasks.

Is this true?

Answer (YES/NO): YES